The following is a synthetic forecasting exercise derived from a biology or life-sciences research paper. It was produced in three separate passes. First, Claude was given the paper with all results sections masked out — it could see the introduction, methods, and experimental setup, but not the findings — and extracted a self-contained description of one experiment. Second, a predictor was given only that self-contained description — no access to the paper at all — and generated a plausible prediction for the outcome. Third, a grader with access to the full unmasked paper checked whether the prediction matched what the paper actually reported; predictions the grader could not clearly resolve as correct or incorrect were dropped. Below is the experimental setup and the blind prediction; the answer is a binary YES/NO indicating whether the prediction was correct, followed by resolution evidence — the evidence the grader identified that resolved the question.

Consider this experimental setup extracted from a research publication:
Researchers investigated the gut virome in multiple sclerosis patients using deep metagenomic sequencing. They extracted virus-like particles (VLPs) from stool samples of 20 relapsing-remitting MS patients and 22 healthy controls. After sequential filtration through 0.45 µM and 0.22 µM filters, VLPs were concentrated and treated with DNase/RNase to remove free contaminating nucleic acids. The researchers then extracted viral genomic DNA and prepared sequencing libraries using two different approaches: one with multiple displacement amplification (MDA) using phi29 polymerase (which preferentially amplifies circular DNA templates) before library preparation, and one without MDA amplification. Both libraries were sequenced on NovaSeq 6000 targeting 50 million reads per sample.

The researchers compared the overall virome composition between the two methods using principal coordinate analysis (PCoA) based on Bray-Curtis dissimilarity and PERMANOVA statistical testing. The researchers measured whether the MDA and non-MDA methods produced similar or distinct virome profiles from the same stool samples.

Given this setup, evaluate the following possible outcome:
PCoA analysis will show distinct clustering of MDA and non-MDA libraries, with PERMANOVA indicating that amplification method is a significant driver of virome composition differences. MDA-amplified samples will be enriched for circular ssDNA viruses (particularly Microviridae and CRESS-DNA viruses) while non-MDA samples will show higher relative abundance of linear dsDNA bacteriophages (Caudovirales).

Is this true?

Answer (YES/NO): YES